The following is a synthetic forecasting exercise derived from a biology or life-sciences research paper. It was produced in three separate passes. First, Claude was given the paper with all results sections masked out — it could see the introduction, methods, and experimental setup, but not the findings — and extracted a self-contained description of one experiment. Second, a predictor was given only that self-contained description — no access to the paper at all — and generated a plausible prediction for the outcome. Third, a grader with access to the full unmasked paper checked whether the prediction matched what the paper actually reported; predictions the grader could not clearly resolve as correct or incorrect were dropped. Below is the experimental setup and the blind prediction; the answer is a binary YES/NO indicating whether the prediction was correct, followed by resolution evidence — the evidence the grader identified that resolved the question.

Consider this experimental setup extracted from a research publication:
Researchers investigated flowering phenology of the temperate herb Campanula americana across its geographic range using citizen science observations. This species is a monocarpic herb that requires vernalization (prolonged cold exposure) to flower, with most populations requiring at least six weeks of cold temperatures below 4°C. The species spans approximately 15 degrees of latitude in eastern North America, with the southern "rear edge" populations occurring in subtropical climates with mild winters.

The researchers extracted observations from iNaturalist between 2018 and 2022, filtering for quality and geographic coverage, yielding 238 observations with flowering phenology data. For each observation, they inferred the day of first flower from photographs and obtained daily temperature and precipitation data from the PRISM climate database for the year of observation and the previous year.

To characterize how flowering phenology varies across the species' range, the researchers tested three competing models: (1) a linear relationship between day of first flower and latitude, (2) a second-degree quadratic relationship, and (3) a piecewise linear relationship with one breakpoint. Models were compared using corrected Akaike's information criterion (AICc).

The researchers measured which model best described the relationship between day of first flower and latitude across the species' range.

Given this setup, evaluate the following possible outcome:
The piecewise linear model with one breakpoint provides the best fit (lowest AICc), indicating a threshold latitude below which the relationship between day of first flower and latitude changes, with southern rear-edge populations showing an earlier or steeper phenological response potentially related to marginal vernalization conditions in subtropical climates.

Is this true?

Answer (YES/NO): NO